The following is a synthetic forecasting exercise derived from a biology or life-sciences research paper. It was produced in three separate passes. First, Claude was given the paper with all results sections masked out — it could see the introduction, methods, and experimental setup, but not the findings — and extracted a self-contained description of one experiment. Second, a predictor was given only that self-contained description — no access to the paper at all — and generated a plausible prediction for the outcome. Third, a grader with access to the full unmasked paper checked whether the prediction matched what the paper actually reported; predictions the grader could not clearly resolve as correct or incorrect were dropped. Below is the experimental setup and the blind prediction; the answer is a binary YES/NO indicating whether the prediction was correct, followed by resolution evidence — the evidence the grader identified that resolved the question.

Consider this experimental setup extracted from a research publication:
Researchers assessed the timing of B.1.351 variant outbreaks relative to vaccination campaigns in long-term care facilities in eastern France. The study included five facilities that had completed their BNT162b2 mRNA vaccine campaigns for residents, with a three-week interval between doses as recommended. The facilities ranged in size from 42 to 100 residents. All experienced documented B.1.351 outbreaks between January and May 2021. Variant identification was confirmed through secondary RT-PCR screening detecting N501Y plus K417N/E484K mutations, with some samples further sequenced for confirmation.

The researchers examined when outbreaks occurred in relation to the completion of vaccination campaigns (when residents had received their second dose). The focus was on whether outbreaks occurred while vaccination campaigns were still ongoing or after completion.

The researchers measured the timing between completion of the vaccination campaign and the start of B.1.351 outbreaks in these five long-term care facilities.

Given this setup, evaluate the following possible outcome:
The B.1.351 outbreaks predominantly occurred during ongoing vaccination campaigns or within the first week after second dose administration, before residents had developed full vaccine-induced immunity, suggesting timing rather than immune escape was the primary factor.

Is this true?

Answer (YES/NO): NO